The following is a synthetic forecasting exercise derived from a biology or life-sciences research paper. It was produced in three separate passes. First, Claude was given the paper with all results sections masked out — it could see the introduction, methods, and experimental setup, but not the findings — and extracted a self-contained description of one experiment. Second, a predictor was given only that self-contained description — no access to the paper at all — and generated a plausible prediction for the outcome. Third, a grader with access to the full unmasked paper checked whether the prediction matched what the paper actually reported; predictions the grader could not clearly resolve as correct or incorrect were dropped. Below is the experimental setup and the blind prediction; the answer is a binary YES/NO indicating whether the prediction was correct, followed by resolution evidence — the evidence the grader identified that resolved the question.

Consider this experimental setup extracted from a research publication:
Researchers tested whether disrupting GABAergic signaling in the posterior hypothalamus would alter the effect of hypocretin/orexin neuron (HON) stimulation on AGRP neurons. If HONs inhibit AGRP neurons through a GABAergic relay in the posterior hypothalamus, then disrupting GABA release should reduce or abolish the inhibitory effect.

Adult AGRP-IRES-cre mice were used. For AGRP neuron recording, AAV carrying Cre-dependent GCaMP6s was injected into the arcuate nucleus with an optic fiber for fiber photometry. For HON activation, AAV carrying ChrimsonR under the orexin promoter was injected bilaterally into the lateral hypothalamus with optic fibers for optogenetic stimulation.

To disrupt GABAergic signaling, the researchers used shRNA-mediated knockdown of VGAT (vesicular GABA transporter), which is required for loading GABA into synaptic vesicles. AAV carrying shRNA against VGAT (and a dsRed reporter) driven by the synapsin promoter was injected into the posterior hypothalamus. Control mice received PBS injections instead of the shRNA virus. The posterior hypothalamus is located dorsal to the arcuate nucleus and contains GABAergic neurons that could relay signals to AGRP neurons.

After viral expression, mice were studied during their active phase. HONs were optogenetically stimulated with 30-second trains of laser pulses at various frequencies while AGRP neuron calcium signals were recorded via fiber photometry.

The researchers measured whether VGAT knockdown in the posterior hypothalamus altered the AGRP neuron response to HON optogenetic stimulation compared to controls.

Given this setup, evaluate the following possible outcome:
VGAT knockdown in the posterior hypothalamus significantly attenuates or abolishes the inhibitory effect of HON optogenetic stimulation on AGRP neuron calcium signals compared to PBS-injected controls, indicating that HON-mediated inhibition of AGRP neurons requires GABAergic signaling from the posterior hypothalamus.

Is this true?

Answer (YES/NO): YES